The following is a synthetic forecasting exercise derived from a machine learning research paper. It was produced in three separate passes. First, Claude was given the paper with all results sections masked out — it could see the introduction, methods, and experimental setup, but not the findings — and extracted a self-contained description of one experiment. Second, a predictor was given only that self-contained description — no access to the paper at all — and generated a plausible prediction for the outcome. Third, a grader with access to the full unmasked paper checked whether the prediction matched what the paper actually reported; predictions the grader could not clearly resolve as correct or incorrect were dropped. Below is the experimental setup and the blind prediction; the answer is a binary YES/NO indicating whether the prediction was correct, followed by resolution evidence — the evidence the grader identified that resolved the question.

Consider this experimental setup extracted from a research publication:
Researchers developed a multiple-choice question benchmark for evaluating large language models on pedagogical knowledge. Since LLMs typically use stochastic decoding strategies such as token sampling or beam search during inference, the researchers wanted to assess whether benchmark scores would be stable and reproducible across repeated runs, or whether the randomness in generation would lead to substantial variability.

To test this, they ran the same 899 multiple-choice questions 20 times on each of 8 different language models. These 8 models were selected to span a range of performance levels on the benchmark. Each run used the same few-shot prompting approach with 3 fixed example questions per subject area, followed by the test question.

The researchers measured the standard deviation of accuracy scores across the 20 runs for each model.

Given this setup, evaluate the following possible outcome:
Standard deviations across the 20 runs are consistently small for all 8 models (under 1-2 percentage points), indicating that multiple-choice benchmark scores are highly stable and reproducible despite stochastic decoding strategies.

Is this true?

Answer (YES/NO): YES